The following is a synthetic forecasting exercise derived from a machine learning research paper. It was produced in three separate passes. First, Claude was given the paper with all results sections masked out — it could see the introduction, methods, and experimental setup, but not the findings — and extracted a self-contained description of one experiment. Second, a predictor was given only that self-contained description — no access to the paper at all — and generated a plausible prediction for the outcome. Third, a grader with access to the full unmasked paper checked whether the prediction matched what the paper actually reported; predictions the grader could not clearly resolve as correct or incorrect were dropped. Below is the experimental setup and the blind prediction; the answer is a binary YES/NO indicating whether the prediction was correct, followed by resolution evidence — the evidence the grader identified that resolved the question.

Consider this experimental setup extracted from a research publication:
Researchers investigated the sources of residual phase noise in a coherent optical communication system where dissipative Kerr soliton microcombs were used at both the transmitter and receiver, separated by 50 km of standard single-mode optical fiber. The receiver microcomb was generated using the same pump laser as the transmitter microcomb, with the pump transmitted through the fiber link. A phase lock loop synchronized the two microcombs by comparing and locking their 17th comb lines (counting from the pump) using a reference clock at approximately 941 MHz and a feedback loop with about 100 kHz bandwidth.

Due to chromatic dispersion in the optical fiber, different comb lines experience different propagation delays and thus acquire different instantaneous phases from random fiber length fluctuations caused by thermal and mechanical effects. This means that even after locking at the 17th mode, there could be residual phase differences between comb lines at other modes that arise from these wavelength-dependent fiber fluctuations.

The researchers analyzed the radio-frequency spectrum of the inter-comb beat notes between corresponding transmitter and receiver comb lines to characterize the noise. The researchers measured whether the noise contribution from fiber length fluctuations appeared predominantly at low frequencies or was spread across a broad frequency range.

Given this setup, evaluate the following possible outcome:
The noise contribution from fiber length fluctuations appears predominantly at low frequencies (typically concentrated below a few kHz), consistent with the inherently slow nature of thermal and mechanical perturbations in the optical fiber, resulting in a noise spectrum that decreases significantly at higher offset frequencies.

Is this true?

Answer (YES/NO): YES